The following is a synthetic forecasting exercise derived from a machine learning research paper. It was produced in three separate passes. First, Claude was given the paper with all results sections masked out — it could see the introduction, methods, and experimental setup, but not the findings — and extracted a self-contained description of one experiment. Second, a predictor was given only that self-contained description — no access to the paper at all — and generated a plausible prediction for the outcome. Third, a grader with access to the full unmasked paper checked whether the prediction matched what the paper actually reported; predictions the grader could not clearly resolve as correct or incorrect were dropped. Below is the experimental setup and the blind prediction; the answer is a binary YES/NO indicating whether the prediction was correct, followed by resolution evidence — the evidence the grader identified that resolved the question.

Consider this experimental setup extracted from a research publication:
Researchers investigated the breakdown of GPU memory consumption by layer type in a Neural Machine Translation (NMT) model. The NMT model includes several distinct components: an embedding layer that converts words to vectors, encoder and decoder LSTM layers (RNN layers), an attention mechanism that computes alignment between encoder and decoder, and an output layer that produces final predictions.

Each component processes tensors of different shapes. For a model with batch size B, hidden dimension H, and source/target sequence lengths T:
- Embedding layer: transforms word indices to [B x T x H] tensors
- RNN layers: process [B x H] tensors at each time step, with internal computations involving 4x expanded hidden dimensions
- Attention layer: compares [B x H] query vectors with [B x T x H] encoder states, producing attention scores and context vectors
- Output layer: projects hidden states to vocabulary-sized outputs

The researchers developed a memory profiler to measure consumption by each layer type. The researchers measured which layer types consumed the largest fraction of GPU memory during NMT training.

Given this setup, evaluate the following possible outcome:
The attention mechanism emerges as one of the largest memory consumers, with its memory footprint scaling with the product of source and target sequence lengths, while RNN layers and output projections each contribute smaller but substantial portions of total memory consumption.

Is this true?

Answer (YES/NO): YES